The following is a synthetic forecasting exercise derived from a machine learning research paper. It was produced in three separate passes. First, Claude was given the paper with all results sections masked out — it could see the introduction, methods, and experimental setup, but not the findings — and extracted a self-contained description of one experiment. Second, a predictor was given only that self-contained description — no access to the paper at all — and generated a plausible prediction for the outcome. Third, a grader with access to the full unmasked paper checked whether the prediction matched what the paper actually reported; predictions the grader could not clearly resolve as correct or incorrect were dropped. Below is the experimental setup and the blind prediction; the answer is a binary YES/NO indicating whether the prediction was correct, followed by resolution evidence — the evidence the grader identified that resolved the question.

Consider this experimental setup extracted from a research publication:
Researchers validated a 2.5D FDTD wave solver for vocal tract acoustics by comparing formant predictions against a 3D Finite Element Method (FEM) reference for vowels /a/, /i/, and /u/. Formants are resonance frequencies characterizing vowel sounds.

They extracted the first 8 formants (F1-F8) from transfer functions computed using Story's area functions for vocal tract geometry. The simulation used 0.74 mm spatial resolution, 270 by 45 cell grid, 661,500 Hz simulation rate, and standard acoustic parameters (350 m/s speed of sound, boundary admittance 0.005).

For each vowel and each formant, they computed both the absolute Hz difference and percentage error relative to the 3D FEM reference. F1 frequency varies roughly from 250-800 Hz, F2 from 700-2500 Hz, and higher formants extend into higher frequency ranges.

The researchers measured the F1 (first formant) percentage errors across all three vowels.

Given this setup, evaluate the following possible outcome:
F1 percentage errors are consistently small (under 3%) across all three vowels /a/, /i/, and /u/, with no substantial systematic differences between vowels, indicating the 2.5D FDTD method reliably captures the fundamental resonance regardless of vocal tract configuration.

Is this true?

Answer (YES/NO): YES